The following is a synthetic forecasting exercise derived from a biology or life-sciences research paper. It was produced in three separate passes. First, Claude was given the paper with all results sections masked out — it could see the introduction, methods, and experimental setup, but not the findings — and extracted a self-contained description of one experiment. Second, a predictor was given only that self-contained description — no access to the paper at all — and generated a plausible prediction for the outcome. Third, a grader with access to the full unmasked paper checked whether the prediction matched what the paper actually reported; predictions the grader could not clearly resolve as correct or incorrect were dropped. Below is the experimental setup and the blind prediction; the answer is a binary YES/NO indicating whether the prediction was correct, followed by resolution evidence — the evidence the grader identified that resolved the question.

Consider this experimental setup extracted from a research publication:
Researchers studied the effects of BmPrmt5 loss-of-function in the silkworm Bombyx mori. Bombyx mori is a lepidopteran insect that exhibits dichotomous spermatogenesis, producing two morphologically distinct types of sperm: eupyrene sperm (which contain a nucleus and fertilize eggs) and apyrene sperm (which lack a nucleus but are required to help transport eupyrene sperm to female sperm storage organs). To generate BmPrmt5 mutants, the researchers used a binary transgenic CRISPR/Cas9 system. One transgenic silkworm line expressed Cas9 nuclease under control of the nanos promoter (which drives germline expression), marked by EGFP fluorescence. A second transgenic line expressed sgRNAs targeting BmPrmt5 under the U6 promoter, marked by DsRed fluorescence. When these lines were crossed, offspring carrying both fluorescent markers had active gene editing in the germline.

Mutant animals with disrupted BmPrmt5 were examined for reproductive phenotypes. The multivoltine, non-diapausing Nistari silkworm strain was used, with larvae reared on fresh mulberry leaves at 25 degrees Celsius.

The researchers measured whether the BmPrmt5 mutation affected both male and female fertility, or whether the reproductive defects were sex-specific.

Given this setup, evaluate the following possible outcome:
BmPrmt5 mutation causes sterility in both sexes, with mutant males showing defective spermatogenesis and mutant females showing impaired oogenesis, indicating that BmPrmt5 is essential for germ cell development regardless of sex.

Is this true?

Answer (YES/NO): YES